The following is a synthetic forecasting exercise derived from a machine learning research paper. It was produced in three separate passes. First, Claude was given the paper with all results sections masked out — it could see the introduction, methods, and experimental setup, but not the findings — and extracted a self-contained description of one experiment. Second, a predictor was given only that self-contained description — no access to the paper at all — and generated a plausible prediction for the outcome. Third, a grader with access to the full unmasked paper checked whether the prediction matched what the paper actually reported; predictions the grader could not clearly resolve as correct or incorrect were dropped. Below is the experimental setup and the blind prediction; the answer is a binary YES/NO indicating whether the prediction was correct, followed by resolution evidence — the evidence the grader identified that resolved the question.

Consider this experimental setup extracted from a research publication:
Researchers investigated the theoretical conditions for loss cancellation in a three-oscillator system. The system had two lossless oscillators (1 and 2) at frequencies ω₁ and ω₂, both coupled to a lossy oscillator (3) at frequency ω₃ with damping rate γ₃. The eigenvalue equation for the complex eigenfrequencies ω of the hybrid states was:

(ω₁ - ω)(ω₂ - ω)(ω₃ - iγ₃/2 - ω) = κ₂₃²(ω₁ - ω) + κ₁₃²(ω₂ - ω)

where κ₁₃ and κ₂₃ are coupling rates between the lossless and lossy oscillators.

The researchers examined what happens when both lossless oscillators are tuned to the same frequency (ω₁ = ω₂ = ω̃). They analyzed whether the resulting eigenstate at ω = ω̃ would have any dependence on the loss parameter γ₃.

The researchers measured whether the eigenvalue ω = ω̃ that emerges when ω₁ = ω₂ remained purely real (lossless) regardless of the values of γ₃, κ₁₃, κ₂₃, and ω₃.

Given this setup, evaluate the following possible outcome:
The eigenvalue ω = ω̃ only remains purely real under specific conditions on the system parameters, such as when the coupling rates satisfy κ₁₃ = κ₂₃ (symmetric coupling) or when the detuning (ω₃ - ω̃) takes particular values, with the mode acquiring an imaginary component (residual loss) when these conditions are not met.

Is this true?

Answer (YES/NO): NO